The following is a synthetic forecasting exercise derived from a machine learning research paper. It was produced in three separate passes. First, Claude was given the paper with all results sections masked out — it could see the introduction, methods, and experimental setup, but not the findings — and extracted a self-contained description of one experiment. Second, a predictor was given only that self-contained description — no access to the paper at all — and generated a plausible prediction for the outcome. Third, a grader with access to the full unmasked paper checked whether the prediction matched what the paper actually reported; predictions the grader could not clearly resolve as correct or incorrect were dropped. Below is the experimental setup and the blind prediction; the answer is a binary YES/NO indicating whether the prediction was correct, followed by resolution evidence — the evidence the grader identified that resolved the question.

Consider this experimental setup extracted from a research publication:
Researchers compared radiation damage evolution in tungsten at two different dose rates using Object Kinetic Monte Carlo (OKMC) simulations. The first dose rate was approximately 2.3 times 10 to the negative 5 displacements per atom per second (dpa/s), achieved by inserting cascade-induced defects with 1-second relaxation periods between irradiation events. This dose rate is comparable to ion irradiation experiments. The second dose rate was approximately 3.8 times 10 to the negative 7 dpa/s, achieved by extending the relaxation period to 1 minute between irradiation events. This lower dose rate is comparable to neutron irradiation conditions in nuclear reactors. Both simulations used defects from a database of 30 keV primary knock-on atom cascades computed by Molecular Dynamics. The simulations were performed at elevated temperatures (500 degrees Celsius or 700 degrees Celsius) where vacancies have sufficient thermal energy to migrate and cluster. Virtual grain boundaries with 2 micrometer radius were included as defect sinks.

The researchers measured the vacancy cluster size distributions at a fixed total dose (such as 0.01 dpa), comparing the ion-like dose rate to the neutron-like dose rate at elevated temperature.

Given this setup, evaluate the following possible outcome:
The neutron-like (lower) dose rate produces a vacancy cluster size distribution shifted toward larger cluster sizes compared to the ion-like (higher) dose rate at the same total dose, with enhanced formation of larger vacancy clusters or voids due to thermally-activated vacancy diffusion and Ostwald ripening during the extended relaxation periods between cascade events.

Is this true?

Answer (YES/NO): YES